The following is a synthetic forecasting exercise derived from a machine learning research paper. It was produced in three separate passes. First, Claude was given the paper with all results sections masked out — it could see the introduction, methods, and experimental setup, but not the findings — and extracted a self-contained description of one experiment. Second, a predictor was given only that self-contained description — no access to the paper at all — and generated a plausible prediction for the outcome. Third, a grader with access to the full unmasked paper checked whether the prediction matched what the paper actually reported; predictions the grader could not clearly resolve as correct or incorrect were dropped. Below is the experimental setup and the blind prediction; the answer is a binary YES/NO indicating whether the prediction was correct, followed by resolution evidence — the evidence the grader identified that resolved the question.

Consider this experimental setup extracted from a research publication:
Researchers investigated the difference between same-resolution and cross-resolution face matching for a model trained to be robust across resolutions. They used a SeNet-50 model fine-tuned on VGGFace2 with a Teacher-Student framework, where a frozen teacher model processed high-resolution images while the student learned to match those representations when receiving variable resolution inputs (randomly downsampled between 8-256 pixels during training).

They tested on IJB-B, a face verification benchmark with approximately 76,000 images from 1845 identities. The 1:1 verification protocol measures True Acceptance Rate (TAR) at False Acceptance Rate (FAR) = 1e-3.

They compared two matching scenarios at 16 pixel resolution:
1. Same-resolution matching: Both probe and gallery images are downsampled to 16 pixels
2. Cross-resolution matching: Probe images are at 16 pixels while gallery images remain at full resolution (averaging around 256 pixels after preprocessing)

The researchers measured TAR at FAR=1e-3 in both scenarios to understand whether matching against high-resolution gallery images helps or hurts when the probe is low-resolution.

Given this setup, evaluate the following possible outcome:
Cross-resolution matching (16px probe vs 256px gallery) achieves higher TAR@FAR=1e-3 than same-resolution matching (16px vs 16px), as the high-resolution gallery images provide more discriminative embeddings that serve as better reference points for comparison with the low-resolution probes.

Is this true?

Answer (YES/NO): NO